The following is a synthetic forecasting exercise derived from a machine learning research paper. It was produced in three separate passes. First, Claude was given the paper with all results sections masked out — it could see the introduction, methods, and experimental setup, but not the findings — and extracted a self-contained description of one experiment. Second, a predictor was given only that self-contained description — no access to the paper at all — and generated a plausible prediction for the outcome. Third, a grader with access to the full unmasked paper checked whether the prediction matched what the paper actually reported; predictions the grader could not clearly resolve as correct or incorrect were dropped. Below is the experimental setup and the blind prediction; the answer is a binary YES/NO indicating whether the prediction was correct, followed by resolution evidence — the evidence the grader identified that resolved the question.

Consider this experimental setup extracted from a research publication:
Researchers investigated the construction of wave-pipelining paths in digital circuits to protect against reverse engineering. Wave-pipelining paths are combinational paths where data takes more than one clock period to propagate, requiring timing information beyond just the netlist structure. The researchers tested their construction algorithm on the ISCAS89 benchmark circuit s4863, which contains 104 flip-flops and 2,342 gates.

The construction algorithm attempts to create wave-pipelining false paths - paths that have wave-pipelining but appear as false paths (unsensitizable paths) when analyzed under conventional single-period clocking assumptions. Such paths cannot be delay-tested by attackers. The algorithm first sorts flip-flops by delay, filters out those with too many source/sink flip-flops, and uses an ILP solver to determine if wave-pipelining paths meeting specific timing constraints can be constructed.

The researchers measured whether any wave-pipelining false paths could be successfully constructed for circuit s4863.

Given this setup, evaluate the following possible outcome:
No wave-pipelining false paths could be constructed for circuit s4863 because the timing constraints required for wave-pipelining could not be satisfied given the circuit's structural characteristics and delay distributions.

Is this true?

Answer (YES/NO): NO